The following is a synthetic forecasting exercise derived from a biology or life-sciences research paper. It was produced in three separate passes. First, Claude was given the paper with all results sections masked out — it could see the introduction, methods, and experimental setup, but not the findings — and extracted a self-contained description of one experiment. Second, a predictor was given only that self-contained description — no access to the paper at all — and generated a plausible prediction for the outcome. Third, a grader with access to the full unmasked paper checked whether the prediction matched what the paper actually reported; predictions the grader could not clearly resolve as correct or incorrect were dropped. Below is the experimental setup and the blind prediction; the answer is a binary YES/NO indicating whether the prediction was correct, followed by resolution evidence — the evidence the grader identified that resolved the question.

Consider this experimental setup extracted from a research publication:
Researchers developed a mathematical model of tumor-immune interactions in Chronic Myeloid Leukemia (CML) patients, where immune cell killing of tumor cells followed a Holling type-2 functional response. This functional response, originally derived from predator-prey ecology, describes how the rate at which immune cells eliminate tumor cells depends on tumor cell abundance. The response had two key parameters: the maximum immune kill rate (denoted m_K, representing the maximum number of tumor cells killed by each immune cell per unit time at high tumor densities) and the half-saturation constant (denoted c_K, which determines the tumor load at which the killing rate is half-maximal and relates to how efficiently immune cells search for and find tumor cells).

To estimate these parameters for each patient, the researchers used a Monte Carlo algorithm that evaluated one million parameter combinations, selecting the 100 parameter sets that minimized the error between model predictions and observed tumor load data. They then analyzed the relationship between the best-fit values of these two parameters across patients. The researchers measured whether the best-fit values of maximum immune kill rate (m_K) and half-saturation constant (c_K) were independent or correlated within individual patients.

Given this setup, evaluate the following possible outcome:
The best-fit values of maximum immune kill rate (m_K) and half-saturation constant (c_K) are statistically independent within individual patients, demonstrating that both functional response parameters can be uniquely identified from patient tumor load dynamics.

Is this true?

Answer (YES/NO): NO